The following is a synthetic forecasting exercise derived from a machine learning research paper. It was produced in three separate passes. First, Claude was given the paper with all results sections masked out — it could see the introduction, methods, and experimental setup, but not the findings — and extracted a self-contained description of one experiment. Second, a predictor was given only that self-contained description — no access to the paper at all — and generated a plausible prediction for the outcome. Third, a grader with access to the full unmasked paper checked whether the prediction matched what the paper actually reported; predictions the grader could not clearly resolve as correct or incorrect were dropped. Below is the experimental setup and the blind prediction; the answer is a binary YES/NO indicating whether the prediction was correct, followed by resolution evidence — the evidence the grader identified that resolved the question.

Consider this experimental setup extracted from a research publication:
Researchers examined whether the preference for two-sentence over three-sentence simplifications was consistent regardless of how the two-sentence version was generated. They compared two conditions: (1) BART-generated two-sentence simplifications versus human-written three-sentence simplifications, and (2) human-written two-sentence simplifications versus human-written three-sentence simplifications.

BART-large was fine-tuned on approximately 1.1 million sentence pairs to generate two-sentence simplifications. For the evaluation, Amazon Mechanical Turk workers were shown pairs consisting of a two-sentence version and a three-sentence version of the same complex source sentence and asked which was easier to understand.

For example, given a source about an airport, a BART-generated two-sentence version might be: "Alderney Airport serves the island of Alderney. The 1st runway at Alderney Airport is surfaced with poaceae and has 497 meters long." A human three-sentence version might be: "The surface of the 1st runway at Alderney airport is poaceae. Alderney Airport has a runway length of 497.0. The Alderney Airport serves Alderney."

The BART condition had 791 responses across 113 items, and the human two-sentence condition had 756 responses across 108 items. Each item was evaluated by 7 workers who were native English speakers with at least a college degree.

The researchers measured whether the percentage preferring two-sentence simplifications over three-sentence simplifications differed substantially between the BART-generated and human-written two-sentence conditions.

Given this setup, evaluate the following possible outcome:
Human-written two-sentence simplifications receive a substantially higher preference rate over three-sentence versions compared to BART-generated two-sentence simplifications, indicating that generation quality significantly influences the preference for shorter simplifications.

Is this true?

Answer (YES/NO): NO